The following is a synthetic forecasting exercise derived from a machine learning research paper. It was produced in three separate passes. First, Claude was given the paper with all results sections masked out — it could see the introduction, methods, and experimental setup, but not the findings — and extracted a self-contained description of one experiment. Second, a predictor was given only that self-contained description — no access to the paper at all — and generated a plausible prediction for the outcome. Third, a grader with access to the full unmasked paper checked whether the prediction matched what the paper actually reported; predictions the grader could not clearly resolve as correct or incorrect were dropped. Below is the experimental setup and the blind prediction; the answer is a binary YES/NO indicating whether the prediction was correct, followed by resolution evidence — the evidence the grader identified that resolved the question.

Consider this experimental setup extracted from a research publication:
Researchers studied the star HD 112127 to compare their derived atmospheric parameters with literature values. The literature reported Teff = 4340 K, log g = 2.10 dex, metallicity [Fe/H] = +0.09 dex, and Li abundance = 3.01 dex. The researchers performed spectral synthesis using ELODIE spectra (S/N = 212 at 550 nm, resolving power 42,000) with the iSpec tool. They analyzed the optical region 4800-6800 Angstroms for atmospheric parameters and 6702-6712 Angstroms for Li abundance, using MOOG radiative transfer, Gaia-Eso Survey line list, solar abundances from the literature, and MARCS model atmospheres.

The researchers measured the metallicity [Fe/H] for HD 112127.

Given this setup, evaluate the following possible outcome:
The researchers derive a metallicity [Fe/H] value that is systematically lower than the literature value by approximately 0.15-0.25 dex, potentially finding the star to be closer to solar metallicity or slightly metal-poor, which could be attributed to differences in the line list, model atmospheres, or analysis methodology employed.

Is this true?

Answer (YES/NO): NO